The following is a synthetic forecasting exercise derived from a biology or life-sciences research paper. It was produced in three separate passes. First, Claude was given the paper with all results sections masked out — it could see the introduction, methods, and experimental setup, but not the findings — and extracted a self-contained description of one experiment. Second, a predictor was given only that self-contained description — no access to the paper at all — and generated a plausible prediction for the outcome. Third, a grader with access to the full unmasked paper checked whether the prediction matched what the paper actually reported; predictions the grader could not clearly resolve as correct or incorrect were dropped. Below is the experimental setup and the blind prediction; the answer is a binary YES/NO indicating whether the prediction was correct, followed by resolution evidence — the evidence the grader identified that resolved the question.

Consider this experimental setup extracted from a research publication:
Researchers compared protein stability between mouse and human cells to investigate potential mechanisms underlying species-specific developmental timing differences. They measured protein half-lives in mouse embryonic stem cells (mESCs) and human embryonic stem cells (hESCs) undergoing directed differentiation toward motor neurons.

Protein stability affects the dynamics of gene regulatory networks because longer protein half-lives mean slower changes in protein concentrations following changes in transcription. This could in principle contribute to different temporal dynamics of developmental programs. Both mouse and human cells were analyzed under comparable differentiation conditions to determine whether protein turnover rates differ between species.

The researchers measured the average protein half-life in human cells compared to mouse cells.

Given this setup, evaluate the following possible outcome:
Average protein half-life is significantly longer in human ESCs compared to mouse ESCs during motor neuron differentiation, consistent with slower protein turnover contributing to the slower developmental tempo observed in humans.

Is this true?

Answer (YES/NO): YES